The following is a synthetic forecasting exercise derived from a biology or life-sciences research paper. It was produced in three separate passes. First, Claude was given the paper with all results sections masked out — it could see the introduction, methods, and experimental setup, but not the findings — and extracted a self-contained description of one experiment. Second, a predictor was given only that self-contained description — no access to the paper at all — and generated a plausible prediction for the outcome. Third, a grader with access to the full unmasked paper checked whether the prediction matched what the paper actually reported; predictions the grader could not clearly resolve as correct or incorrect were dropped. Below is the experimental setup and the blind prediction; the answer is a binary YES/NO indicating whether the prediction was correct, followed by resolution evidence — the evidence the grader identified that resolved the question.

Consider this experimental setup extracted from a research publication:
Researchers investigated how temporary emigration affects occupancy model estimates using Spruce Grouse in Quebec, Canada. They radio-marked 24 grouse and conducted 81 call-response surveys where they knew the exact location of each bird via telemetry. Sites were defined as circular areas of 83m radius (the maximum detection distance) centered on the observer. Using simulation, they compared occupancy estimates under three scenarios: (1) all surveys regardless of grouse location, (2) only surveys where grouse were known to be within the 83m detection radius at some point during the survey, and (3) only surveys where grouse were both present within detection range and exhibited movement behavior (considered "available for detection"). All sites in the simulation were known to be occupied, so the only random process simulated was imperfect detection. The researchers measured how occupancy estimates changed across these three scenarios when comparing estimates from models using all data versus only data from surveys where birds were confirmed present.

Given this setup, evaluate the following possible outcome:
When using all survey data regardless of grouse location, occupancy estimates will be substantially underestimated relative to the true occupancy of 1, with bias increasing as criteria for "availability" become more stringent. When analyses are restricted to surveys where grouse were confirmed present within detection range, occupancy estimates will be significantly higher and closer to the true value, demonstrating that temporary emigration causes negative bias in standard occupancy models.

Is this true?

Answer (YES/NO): NO